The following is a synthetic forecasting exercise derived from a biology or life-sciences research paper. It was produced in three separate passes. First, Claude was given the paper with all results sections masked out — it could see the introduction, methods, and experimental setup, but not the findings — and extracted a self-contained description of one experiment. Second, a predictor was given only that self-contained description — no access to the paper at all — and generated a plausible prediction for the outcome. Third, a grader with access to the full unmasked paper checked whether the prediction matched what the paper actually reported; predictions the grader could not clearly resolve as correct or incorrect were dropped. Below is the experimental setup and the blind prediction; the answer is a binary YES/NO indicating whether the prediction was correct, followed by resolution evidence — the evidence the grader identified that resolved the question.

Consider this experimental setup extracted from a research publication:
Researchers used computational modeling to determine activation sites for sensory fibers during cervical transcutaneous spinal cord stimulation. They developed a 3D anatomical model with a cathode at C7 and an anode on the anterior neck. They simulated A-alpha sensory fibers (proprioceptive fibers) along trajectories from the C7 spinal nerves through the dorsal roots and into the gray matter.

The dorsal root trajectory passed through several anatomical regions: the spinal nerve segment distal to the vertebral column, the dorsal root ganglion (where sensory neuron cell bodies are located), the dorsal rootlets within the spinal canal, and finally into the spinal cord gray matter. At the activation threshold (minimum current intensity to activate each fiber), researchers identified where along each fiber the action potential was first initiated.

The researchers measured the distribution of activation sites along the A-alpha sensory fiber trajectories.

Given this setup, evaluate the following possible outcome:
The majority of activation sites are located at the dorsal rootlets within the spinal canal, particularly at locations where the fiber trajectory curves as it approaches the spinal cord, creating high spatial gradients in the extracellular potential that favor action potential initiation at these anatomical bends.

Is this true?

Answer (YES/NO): NO